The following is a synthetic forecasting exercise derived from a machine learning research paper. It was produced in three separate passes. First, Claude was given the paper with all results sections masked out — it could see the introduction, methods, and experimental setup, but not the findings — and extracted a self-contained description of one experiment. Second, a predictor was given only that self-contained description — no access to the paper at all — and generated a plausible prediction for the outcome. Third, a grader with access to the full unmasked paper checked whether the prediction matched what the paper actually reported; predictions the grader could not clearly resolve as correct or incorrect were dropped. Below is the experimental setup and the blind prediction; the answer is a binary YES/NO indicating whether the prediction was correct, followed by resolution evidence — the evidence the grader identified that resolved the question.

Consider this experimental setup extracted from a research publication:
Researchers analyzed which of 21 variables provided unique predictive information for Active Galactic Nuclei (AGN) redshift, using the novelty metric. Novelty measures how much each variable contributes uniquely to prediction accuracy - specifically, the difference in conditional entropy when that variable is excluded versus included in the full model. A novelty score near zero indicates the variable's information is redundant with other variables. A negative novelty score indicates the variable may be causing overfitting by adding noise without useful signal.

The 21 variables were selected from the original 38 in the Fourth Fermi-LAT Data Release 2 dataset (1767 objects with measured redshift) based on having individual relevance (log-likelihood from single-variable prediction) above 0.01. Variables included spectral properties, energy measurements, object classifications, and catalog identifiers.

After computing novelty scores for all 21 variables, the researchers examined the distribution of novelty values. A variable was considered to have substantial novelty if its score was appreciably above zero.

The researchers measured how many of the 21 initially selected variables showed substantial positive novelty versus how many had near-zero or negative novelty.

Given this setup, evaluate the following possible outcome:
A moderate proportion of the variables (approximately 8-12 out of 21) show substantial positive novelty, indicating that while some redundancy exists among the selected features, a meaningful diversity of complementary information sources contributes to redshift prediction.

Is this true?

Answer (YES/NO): NO